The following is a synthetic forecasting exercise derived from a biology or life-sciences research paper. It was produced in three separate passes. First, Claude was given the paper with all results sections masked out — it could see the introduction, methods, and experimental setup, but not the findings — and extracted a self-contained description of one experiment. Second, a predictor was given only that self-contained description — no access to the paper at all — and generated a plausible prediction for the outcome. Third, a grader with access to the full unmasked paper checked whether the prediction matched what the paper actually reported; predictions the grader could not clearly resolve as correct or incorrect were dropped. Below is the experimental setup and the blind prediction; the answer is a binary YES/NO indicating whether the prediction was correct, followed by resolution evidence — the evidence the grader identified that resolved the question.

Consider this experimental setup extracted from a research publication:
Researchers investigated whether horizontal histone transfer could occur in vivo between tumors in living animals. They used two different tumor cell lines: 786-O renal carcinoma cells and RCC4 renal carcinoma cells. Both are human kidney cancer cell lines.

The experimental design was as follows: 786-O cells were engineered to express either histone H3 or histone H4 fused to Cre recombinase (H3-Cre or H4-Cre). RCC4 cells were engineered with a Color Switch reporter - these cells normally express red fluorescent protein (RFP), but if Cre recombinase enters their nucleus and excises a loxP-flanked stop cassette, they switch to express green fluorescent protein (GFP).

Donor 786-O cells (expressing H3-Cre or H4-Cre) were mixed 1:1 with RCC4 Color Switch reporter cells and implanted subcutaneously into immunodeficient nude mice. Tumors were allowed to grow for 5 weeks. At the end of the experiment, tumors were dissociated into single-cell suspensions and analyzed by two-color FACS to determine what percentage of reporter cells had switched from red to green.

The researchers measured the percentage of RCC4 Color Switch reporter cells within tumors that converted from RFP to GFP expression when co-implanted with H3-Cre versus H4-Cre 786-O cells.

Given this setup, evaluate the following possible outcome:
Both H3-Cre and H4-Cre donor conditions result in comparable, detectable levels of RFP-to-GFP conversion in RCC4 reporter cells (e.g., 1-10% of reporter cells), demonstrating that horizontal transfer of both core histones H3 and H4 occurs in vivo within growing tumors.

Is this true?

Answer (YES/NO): NO